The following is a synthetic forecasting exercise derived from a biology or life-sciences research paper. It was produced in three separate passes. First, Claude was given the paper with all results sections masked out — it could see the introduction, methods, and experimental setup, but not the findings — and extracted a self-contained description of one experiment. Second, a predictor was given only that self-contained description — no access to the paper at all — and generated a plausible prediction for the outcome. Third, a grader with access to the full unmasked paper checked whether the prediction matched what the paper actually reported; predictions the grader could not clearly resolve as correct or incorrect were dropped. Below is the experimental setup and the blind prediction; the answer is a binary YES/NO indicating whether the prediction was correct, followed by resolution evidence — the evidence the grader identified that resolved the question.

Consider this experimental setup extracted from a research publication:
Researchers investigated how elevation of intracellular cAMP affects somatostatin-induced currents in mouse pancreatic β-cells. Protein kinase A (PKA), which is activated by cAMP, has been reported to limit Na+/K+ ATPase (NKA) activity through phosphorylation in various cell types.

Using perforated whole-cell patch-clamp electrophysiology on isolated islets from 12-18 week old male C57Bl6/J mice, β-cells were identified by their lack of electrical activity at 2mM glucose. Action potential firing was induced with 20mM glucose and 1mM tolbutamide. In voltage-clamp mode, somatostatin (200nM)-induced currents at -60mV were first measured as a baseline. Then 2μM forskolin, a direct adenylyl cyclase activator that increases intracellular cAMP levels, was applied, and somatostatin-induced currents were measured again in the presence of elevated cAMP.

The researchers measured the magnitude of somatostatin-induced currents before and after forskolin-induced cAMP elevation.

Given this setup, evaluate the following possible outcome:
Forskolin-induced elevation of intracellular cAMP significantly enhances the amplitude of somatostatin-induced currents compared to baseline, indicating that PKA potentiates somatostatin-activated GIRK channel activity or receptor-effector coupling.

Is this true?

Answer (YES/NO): NO